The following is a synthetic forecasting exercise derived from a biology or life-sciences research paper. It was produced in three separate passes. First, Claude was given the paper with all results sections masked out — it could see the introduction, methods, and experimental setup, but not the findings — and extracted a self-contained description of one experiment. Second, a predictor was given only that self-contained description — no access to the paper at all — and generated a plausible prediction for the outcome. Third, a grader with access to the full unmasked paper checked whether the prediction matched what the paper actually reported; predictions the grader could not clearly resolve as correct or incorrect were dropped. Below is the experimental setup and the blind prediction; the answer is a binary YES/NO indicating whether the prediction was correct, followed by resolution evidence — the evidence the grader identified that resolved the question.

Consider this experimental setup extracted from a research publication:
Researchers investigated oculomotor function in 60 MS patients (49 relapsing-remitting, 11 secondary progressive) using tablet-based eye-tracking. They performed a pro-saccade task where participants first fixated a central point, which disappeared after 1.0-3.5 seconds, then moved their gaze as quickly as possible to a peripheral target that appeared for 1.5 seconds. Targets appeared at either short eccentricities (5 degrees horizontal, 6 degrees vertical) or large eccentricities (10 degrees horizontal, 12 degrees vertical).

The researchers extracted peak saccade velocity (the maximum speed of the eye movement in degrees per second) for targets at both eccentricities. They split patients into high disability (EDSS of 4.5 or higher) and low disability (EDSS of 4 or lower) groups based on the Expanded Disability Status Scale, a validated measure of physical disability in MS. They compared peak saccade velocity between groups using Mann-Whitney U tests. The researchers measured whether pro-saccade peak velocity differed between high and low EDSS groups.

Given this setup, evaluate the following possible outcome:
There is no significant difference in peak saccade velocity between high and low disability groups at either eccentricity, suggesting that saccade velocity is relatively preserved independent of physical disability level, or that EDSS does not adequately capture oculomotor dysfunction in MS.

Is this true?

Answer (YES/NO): NO